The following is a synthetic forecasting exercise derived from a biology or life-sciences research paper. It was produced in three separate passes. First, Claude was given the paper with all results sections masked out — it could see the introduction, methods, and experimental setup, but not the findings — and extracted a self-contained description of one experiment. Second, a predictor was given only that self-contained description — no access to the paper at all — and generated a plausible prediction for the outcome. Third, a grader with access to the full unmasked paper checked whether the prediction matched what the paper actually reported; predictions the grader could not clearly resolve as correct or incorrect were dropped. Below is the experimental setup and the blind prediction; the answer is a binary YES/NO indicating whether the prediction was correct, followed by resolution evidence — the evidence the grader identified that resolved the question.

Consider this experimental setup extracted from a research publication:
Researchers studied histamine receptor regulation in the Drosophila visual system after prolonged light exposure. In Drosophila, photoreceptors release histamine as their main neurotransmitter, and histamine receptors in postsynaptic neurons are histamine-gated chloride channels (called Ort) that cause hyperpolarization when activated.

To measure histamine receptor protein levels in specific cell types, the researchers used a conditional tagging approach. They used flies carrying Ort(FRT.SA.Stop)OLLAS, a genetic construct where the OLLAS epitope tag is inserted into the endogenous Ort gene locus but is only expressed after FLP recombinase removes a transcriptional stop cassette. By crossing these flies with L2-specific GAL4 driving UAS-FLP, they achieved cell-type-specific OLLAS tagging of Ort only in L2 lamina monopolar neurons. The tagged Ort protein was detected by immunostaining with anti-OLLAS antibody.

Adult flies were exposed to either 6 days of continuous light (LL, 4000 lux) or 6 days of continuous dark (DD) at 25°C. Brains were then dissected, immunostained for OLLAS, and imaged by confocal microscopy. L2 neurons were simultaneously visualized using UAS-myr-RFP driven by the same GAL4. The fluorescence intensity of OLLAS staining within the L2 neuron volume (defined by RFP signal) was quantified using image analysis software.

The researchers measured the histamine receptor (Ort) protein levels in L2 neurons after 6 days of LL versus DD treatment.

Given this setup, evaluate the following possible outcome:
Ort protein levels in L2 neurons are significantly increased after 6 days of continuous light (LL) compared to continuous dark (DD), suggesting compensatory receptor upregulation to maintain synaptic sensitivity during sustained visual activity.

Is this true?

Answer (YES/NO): NO